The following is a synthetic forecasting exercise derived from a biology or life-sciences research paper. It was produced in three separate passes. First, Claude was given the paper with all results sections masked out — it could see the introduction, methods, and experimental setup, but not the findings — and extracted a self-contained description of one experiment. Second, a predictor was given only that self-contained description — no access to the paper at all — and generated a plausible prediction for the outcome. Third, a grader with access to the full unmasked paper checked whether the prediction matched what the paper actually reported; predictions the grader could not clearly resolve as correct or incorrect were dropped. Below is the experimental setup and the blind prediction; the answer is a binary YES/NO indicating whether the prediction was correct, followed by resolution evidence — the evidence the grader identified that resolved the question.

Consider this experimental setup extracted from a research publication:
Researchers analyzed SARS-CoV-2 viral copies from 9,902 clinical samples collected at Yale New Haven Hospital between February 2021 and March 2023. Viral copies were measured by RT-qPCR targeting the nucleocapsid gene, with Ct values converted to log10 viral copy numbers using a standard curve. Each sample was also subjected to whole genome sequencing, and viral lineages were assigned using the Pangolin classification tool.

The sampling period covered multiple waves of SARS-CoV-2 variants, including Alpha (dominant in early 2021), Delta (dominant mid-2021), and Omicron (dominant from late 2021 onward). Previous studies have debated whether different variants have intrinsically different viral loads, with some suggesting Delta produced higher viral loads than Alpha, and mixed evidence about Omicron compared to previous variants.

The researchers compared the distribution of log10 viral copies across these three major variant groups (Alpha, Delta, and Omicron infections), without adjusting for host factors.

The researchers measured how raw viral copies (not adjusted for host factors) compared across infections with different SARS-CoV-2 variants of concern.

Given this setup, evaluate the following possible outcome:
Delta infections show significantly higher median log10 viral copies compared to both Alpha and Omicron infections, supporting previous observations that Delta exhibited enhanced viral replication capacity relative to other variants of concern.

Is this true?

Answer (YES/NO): NO